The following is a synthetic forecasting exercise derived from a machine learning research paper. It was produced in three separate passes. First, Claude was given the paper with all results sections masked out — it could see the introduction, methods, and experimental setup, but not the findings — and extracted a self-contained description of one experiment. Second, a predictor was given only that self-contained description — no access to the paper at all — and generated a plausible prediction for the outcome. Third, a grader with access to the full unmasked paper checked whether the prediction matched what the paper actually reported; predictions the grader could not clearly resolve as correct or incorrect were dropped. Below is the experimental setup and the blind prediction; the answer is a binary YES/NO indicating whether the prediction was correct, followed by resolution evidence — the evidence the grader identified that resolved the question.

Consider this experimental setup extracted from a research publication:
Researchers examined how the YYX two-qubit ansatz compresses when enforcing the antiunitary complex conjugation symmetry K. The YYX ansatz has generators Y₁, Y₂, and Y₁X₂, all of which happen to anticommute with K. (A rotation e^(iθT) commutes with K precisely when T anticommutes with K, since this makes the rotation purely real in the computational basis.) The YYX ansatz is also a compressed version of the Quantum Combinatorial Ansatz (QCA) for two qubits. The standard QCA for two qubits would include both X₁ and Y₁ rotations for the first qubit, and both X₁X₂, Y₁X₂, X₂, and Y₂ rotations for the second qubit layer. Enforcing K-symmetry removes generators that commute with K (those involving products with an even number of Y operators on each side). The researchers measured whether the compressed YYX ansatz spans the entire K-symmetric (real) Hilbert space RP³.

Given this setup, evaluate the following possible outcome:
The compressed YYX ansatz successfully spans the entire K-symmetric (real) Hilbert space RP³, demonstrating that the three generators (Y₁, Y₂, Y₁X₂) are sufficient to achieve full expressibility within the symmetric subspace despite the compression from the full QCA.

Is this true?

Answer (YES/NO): YES